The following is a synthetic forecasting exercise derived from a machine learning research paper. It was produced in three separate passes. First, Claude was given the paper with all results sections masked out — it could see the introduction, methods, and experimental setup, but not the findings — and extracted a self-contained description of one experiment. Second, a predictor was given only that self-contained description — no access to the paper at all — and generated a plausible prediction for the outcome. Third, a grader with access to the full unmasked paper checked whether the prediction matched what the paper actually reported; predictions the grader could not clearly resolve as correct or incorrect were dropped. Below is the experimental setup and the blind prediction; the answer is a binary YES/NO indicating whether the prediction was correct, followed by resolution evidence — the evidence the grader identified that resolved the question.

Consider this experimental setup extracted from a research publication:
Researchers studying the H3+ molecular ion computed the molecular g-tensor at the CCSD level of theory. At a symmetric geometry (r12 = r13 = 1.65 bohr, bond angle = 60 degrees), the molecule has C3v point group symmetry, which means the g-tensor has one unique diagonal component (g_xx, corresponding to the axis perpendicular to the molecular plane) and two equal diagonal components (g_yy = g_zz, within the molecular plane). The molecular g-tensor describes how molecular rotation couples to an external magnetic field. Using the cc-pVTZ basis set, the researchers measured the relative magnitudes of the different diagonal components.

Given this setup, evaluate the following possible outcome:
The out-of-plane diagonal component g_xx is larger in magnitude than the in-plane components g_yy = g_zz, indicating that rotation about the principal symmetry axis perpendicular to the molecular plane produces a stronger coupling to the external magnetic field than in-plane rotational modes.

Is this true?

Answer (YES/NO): YES